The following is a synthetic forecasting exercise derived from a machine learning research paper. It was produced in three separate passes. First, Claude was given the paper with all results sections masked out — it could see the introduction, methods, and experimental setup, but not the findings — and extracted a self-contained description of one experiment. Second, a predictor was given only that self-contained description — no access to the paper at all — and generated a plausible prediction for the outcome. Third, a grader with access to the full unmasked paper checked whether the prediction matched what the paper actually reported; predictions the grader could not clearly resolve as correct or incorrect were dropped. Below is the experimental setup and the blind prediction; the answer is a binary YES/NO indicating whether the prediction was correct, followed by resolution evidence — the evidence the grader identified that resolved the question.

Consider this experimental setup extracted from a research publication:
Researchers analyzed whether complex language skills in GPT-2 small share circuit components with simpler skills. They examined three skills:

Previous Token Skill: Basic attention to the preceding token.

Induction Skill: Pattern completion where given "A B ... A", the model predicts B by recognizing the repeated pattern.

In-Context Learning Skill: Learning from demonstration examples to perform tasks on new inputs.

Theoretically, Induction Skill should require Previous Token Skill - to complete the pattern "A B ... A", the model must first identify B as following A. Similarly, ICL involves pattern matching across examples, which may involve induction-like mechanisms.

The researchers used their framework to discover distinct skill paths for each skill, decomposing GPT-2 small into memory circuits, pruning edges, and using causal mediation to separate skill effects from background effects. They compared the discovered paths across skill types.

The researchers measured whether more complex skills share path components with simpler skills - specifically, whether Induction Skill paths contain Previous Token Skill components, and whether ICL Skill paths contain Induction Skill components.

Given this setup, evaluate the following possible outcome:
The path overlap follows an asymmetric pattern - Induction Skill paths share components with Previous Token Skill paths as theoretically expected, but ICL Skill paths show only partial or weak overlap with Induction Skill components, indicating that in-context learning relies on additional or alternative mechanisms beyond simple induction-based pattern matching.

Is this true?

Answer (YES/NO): NO